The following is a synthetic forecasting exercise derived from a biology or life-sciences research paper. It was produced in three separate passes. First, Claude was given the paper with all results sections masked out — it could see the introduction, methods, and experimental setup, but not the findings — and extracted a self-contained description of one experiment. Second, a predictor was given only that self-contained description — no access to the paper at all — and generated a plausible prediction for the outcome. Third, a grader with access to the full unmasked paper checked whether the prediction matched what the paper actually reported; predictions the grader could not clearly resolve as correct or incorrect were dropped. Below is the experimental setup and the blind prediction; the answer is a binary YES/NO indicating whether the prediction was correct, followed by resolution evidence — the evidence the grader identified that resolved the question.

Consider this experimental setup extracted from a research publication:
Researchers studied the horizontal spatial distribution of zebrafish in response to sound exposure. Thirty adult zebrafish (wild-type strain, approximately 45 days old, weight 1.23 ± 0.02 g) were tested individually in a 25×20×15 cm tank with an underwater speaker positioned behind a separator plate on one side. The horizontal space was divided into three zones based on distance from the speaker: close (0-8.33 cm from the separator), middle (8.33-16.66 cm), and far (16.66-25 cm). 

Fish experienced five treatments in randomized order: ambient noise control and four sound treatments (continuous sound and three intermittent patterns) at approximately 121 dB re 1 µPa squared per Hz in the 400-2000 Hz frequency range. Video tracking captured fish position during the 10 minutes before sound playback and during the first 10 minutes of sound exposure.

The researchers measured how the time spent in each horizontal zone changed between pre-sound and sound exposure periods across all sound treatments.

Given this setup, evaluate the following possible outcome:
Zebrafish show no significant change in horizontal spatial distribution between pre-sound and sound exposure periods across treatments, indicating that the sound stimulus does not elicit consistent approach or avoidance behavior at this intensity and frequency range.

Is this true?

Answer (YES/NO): YES